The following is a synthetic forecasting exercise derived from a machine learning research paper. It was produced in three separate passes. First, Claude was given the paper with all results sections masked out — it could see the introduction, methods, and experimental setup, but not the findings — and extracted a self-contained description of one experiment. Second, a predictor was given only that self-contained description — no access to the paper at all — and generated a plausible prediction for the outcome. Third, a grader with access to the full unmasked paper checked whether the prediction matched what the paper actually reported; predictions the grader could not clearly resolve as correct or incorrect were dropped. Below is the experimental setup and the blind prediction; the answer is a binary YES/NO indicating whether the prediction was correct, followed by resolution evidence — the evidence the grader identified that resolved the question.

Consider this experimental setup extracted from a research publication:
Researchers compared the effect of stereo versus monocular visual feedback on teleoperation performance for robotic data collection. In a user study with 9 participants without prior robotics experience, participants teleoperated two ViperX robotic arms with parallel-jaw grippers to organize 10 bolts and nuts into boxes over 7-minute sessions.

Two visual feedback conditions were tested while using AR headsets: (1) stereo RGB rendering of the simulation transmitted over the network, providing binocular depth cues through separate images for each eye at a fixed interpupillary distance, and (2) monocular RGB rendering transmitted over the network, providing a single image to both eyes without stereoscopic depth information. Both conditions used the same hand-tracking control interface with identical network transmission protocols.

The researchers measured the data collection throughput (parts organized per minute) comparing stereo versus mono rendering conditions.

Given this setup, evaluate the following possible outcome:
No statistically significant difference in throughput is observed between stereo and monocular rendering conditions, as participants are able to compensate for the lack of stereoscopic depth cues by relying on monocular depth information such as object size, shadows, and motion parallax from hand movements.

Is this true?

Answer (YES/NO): NO